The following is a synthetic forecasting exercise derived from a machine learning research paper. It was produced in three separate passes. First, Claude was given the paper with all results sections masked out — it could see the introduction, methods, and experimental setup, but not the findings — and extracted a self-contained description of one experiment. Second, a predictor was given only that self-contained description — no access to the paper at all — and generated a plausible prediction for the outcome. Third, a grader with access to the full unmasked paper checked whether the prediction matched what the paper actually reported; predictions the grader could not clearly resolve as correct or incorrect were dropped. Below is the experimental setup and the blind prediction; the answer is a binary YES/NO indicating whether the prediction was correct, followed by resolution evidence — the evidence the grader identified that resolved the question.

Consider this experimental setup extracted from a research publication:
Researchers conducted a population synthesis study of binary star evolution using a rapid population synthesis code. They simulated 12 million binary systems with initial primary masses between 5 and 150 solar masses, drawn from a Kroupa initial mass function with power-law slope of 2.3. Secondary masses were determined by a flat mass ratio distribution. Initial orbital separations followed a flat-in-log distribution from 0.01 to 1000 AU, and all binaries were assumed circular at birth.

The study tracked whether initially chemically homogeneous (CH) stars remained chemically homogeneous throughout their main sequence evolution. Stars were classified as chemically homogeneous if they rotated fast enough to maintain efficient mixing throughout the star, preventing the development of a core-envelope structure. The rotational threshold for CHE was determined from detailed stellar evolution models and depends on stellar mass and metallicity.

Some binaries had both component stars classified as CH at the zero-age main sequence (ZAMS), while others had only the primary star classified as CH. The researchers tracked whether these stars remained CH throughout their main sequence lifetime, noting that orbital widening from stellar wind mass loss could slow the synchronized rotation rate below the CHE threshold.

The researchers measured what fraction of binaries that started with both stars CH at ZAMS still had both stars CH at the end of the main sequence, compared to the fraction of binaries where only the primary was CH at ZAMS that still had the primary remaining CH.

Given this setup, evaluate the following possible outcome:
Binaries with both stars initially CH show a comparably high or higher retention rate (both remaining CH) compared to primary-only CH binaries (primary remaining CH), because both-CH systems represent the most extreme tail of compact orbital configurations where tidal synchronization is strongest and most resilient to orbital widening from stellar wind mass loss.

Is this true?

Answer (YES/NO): YES